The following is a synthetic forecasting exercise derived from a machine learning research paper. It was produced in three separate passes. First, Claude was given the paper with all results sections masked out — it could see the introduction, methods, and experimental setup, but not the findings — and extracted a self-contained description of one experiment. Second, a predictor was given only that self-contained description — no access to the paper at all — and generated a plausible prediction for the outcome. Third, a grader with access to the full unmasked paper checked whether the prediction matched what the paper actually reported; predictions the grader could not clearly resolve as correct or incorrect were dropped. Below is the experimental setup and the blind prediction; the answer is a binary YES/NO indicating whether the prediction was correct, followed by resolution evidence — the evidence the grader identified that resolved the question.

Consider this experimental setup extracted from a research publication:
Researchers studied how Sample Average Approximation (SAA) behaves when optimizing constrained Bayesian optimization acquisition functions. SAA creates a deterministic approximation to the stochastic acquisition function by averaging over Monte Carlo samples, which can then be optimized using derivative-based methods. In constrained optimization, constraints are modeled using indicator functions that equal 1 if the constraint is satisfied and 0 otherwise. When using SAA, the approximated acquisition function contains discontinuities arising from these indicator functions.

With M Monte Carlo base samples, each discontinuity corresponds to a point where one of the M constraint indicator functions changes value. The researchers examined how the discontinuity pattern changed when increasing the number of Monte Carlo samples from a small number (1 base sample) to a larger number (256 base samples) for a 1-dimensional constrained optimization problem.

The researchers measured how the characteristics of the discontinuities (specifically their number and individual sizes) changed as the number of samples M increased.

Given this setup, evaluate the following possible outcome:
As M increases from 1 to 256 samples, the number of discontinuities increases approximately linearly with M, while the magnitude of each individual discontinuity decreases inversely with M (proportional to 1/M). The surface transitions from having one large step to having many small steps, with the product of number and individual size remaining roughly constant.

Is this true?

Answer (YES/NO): YES